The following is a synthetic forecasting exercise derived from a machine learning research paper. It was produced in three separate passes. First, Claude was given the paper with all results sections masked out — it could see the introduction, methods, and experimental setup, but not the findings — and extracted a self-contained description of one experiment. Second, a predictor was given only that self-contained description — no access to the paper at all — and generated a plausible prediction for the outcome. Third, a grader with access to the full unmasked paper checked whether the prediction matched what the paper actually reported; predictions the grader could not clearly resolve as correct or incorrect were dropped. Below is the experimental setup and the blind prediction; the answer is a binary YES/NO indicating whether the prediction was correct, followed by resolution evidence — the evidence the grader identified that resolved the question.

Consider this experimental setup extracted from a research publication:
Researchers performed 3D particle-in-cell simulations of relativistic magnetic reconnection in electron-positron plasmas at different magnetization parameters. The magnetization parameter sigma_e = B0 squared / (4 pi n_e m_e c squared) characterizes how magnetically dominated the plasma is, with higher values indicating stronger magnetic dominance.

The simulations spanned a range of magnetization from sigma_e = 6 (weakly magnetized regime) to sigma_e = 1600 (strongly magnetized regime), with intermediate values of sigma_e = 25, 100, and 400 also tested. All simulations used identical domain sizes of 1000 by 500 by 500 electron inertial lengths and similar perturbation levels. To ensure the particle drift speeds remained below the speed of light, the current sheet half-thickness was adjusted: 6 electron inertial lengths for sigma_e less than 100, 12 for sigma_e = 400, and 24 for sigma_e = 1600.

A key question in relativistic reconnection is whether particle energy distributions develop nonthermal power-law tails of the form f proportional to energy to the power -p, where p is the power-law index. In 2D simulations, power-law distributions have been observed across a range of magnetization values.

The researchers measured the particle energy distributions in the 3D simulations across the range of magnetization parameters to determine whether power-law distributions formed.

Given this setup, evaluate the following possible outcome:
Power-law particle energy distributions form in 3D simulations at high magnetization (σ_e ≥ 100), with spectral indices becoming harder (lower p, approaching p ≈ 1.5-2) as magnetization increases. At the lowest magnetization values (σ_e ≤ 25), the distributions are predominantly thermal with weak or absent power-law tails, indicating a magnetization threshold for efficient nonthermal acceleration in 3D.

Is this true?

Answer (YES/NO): NO